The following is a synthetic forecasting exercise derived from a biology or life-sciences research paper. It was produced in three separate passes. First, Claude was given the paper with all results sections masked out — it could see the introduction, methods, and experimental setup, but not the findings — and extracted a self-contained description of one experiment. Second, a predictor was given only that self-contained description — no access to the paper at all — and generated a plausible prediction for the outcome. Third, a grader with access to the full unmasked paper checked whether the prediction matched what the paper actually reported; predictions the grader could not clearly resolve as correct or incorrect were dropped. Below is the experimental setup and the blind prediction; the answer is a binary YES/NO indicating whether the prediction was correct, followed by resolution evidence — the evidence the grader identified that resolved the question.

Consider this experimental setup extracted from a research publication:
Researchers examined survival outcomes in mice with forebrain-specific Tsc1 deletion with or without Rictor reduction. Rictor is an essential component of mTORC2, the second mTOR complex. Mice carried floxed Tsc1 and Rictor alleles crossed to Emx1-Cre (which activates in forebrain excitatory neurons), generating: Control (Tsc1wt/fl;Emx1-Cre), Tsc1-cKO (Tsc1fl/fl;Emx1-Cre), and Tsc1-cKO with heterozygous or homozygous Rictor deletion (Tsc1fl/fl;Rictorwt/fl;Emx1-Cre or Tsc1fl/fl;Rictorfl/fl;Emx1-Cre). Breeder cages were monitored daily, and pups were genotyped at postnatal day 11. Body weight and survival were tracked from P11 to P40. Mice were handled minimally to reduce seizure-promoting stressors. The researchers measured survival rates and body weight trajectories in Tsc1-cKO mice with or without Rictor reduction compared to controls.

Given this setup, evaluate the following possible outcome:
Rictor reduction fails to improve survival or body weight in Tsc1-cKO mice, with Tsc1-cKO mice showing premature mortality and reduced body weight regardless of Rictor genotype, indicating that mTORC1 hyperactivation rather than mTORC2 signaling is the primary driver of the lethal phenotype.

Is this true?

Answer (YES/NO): YES